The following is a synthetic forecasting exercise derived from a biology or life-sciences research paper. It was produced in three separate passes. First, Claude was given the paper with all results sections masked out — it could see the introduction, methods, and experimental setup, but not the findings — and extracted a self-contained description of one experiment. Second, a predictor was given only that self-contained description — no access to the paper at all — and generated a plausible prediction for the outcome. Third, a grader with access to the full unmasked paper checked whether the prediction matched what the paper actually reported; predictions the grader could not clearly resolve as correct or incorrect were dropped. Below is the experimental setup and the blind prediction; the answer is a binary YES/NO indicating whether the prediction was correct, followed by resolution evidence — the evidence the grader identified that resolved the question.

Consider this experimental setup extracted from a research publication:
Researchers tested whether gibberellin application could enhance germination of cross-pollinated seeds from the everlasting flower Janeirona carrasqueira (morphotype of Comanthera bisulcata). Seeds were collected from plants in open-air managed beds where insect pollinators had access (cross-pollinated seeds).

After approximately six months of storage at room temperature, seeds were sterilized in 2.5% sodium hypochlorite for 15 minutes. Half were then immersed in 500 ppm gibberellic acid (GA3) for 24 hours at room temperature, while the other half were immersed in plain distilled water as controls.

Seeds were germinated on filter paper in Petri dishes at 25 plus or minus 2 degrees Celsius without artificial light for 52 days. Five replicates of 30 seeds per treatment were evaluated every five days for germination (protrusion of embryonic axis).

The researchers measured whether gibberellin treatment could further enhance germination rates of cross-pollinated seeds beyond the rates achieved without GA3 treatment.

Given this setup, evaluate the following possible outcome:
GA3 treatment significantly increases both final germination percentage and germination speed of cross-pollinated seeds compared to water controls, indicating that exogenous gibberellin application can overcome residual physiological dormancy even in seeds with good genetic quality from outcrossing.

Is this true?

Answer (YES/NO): NO